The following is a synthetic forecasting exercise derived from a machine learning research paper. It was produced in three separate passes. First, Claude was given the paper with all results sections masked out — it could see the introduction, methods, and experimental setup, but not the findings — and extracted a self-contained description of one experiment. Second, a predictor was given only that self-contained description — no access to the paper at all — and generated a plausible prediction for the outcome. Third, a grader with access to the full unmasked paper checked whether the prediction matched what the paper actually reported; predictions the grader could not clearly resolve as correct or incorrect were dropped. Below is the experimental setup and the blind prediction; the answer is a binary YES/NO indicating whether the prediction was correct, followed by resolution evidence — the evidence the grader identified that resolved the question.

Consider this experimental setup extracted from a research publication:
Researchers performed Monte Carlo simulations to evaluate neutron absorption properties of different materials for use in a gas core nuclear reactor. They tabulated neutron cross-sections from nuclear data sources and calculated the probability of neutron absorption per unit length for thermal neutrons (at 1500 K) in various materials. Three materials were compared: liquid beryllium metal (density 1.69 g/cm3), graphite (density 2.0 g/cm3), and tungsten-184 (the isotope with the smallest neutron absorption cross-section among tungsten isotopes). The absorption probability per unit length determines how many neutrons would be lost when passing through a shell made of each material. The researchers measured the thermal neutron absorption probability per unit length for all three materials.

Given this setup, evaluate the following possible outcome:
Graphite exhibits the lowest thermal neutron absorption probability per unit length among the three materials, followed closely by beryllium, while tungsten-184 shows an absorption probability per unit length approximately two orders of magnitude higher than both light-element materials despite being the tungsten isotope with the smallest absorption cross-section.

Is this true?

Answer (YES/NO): YES